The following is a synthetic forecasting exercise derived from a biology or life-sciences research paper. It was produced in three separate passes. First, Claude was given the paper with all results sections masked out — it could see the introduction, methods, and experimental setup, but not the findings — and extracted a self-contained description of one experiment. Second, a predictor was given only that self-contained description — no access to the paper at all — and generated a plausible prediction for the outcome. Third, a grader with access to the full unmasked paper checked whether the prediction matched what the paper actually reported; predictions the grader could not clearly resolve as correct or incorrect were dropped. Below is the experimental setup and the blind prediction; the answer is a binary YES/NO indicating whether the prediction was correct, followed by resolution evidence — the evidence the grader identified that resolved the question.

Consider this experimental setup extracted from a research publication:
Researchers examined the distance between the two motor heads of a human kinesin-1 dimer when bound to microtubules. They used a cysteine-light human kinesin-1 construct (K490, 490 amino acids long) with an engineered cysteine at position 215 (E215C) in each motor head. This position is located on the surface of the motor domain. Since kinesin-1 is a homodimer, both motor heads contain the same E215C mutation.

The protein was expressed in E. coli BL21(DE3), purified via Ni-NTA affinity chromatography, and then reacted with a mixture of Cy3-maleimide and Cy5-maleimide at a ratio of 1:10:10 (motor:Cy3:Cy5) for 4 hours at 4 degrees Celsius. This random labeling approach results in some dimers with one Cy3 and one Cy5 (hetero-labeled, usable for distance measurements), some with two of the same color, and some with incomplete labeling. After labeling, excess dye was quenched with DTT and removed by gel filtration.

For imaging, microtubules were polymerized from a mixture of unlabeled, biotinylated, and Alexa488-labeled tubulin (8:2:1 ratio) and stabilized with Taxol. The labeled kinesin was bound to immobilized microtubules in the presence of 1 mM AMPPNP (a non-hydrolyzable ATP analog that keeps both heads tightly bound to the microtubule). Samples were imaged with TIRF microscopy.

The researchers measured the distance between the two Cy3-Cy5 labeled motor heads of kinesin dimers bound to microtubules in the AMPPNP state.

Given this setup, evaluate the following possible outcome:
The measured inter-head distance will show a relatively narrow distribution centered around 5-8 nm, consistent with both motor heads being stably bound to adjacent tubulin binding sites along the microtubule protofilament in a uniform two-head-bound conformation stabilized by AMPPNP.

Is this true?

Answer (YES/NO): NO